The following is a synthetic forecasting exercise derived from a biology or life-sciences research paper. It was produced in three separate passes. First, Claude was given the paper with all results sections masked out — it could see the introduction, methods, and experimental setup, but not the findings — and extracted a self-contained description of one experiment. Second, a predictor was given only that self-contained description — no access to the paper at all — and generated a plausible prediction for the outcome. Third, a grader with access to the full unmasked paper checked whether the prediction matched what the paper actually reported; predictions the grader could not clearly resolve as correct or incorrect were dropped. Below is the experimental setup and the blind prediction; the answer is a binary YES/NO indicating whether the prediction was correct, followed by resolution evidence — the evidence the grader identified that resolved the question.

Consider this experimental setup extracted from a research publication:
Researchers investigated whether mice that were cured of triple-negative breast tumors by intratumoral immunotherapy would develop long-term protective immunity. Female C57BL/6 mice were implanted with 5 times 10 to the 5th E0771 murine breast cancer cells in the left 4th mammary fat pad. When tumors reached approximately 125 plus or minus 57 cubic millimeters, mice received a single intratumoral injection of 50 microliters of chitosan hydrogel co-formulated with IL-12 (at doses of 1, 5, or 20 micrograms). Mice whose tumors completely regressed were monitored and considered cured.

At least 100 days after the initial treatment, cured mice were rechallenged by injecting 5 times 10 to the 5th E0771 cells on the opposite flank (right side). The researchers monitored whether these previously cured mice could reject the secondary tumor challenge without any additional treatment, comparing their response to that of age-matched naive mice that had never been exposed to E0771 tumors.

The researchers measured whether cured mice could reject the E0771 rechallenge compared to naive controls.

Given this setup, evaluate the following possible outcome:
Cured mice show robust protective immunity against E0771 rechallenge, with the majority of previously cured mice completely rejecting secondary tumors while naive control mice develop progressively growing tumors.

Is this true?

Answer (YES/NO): YES